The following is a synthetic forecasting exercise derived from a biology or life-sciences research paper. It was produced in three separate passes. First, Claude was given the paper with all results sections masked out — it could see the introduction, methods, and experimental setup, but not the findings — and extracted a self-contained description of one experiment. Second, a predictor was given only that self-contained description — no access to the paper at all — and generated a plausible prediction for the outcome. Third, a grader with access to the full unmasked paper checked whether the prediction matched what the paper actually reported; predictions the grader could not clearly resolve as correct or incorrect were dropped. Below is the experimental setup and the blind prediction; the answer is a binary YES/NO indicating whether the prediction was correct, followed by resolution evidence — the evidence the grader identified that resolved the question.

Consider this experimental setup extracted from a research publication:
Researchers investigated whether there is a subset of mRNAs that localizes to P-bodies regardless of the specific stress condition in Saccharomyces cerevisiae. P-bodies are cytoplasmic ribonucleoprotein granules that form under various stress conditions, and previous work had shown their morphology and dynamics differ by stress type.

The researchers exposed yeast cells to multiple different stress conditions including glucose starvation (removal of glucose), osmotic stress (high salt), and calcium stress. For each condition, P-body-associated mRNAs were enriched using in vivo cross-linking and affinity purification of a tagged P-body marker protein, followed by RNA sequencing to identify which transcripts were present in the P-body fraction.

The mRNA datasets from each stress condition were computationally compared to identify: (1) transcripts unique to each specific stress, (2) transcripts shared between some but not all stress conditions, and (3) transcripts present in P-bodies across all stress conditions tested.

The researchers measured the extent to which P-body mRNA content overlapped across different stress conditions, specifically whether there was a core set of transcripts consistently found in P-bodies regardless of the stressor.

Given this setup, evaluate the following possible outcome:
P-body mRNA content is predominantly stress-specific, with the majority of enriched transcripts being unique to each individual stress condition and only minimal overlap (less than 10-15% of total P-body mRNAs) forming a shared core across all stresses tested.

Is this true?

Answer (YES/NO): NO